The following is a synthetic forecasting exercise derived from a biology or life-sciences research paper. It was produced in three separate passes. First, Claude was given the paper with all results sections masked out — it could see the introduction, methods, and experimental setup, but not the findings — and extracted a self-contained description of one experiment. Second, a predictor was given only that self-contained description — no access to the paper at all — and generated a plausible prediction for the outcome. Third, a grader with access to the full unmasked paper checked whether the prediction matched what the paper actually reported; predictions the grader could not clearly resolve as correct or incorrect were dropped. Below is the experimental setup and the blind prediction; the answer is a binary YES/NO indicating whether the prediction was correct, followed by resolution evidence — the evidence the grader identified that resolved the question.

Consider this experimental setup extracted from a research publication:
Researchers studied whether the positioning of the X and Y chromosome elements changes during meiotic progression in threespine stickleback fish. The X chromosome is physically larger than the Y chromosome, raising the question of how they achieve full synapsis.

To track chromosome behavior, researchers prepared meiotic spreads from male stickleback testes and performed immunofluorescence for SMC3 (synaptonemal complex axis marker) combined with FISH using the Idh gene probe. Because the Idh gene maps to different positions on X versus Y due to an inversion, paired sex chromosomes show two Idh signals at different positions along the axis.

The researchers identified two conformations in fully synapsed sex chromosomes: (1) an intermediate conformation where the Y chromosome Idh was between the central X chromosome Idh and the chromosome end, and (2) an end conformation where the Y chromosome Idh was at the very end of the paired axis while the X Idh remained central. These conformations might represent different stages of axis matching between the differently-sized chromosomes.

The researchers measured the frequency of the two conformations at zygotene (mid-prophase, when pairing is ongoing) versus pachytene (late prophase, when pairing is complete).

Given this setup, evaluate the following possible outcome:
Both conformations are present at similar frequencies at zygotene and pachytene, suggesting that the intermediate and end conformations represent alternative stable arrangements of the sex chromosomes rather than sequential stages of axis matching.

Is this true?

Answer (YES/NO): NO